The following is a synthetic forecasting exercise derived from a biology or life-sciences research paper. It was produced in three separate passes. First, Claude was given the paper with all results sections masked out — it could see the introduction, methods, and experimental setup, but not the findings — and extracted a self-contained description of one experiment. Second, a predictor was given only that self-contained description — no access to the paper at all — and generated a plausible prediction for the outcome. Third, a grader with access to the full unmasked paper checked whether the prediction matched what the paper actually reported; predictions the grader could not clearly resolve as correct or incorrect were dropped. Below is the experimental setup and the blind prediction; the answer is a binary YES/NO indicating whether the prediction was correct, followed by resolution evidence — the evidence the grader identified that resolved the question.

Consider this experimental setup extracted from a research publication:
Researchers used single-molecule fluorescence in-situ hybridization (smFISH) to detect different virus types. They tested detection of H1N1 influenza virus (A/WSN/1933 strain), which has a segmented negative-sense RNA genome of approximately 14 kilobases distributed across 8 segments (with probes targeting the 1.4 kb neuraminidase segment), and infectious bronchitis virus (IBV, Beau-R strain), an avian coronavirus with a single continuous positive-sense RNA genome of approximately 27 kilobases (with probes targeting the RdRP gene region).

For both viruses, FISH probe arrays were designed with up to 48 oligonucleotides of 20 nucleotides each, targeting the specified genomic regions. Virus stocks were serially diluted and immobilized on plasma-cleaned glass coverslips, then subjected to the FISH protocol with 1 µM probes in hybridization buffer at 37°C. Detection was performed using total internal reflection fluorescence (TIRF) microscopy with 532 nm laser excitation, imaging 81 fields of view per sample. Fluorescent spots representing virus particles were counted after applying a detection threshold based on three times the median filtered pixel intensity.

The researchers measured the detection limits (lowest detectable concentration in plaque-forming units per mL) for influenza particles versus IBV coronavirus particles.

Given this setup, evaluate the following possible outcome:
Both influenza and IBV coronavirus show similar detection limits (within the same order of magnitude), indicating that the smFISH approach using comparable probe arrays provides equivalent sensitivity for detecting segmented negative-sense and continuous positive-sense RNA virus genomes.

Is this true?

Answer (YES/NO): NO